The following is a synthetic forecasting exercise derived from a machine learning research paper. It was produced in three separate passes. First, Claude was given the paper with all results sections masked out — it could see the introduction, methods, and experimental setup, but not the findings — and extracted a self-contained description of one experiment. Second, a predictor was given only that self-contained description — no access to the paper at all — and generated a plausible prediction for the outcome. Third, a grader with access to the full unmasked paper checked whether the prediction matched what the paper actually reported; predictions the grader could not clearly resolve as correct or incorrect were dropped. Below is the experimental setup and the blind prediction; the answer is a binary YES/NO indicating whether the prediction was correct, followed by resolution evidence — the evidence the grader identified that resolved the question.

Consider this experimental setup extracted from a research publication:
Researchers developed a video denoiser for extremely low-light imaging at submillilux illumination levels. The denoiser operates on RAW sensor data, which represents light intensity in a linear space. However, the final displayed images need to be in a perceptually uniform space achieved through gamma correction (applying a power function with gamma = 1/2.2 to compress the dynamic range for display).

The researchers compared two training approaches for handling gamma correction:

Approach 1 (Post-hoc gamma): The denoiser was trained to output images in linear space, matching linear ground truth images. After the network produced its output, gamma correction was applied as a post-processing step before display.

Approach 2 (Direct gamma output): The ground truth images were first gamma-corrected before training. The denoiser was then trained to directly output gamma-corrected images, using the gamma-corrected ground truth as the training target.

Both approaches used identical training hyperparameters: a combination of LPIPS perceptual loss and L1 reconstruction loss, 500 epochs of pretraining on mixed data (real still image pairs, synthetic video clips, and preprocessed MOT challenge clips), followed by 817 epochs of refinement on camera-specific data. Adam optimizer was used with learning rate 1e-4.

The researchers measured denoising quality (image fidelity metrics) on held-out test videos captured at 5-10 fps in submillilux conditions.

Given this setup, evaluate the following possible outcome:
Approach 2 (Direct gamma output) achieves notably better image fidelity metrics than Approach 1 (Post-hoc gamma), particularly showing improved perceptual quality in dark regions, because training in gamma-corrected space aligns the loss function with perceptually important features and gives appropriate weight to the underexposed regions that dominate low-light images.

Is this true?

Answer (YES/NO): YES